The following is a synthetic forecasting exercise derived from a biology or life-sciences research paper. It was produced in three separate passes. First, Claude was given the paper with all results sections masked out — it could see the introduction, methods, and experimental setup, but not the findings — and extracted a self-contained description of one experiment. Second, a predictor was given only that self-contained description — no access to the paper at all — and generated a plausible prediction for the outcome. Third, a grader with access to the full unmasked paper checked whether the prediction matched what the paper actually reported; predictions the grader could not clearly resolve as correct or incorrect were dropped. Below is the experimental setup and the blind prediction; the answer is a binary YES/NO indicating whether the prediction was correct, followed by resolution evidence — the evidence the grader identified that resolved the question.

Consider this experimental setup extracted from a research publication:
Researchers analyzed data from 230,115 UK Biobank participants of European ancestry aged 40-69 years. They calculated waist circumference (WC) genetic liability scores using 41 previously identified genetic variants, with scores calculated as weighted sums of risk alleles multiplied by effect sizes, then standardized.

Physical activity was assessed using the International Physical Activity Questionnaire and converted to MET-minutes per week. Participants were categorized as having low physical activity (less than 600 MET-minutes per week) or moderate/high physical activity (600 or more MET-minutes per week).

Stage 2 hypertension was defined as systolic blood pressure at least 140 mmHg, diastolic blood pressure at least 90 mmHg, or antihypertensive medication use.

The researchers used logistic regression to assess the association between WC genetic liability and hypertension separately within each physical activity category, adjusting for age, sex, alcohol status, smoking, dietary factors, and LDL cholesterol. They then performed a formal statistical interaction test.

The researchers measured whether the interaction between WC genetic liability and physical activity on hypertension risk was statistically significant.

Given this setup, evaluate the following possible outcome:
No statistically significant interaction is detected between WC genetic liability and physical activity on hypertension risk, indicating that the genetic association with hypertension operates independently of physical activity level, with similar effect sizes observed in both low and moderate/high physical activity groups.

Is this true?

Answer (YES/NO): YES